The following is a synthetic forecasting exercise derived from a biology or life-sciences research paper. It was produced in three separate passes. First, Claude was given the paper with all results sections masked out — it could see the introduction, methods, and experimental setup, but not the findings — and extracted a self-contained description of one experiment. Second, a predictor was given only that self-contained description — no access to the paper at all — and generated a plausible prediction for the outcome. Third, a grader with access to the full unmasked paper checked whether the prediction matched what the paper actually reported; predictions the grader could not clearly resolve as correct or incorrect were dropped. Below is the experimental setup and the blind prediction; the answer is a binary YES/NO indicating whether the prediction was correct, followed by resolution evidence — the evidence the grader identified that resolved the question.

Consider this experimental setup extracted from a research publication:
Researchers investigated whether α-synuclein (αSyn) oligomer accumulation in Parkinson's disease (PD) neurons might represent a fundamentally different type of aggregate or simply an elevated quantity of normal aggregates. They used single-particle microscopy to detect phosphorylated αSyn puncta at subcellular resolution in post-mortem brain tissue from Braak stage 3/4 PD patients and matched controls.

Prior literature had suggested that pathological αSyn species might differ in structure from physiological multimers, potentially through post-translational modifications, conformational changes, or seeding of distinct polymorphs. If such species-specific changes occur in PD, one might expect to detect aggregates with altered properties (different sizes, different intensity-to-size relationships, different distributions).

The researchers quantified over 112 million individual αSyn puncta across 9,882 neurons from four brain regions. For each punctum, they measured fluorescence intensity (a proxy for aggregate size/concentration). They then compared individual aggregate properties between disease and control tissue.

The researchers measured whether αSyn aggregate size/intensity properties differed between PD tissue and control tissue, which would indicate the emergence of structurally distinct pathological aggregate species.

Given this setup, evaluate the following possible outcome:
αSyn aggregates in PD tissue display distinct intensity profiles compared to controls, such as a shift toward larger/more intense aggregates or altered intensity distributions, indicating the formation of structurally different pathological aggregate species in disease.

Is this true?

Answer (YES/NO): NO